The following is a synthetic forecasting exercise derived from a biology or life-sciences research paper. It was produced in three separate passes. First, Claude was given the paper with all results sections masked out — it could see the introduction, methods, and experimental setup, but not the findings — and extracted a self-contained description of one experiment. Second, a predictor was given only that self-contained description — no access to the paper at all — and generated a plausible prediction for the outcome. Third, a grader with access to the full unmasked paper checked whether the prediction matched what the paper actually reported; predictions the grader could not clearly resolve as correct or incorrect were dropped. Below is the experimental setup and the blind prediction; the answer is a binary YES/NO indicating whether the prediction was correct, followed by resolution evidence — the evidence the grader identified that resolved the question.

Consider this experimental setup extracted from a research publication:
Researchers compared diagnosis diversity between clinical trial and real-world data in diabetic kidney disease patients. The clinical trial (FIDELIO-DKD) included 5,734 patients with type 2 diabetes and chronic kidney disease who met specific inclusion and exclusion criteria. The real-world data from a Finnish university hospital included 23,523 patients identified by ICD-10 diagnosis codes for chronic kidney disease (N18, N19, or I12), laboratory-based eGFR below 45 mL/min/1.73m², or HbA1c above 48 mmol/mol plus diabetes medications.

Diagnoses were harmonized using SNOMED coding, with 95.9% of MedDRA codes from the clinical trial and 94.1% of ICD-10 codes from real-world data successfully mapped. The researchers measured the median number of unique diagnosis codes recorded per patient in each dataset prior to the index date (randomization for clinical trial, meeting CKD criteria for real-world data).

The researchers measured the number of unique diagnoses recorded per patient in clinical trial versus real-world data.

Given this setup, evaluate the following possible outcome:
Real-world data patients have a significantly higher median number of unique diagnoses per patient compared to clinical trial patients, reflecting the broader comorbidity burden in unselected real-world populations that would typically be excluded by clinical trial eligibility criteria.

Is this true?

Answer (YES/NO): YES